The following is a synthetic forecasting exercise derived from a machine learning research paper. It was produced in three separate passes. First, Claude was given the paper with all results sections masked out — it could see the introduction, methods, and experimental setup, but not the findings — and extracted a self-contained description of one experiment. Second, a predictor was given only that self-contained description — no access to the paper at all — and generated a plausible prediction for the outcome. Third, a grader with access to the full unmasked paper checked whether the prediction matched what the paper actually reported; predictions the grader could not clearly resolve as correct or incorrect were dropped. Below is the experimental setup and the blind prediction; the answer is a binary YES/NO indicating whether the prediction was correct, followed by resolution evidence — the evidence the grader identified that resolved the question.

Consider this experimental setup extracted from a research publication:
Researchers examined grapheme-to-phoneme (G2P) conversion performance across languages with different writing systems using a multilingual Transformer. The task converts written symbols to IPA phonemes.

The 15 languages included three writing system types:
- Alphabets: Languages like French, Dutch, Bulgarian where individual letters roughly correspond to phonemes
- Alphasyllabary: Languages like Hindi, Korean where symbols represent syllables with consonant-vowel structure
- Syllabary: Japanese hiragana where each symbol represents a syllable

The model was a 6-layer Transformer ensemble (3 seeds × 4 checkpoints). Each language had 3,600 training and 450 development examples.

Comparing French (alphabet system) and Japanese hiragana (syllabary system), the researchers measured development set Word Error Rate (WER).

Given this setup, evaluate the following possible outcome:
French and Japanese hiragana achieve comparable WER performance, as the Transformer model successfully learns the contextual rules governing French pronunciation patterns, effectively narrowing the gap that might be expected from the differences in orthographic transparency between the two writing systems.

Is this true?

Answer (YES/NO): YES